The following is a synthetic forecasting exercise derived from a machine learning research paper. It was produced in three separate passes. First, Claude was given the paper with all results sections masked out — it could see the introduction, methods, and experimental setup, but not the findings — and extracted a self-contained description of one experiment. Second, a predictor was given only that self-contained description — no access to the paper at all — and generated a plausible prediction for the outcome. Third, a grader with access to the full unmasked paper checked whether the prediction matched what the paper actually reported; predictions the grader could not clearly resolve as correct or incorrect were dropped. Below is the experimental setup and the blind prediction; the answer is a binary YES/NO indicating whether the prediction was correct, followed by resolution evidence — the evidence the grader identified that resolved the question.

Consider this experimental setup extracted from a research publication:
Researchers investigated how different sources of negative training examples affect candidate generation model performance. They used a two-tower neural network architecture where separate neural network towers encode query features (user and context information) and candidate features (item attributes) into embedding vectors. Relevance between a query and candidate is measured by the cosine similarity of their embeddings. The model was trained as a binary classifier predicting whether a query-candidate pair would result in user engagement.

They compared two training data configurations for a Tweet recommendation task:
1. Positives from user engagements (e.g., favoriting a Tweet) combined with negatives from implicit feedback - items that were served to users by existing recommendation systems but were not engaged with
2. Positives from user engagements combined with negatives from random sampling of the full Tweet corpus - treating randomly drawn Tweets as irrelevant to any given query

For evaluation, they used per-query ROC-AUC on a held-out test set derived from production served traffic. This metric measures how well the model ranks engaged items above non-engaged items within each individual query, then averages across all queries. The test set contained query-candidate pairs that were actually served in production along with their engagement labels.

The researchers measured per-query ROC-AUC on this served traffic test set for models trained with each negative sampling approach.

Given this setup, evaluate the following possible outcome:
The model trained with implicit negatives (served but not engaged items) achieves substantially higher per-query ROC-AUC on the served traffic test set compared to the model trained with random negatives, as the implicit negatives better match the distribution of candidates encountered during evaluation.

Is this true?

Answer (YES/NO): YES